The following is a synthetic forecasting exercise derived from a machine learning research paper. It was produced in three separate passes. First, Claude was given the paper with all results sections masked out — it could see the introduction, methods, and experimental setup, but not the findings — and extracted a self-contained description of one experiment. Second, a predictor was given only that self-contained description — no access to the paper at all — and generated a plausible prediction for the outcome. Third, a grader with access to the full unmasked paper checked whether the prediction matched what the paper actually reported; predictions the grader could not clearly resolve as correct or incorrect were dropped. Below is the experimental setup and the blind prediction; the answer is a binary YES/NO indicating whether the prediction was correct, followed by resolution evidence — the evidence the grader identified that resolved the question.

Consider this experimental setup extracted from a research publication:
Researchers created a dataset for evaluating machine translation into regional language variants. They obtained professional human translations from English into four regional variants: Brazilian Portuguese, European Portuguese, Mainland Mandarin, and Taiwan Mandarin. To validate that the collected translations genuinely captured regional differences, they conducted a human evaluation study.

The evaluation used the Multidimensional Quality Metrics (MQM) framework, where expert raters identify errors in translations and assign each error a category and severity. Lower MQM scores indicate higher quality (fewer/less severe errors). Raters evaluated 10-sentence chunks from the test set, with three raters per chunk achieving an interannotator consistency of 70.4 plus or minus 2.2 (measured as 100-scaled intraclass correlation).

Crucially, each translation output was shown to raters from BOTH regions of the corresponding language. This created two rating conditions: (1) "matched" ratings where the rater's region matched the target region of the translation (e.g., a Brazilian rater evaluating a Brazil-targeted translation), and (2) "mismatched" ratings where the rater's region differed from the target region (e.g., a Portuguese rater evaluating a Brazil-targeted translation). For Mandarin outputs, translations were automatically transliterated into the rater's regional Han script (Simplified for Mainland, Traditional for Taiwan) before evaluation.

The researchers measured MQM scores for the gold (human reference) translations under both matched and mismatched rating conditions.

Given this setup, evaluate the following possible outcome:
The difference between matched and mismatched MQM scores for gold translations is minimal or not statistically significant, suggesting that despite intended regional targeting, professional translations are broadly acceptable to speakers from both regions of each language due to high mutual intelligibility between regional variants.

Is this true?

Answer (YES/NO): NO